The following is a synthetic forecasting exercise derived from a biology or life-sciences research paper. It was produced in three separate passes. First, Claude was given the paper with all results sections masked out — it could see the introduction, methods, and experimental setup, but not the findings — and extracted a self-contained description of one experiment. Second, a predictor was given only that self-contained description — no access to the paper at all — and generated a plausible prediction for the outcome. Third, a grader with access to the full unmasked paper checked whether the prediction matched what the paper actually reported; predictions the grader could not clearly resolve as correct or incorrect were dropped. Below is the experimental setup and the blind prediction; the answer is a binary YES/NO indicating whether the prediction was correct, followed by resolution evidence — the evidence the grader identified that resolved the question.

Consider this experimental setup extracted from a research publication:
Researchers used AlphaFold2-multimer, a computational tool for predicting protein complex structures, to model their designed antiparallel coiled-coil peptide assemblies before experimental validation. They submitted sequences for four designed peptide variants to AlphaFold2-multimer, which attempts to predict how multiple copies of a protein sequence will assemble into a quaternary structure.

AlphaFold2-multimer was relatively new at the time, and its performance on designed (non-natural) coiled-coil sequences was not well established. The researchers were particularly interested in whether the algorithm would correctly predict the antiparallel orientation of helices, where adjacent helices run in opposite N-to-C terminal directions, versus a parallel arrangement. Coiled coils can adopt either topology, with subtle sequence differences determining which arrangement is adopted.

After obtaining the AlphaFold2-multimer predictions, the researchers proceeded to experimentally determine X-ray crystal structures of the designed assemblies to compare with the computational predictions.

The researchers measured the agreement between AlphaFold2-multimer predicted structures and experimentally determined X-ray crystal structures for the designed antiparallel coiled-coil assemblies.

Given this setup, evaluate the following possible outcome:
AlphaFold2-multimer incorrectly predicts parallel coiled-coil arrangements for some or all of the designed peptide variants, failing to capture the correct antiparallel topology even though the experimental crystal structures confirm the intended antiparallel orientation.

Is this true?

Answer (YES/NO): NO